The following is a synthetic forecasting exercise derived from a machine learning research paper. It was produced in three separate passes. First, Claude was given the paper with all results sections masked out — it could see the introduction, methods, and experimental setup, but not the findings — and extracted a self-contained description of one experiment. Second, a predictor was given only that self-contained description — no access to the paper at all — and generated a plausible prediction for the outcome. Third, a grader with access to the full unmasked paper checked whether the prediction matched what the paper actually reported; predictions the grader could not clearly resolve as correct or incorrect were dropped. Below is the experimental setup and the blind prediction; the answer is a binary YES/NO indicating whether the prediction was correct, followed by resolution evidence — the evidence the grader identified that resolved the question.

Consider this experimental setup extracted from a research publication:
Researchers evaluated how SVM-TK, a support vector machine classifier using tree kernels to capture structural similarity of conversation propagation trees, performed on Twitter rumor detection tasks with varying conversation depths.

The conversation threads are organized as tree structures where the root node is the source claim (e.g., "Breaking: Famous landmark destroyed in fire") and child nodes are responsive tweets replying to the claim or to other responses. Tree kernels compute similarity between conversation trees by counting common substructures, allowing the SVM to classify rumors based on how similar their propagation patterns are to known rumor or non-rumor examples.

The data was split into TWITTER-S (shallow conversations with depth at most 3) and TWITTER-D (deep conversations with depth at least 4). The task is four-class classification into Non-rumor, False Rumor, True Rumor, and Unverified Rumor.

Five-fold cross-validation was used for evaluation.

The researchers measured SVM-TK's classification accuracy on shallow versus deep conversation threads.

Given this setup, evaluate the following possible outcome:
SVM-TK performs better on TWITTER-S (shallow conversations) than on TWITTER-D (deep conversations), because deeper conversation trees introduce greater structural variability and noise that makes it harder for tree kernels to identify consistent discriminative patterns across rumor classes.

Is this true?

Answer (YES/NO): YES